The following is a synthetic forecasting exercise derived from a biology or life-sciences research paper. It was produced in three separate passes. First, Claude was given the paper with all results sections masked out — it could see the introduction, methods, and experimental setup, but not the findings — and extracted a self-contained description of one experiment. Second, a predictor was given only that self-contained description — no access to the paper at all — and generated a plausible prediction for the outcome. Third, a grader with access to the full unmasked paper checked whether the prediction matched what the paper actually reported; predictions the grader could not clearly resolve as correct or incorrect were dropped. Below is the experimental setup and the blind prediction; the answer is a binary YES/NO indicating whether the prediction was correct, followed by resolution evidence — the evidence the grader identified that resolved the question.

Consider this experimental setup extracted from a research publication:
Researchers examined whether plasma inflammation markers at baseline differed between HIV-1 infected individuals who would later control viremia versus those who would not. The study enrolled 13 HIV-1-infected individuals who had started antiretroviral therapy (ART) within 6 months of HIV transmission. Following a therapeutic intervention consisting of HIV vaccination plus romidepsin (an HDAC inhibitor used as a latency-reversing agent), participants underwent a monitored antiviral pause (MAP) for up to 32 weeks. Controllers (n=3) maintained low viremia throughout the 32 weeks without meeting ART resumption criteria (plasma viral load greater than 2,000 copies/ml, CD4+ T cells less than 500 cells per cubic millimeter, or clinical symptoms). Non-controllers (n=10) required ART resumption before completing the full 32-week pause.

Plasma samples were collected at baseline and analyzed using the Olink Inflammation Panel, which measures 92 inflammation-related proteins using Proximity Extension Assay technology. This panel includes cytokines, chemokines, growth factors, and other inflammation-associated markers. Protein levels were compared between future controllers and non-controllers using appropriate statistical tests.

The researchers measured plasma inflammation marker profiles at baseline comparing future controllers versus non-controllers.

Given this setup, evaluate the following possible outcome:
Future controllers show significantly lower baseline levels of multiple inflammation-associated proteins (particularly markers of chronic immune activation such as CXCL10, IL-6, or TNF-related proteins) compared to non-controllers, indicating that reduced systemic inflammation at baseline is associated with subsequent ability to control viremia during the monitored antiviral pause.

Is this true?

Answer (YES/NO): NO